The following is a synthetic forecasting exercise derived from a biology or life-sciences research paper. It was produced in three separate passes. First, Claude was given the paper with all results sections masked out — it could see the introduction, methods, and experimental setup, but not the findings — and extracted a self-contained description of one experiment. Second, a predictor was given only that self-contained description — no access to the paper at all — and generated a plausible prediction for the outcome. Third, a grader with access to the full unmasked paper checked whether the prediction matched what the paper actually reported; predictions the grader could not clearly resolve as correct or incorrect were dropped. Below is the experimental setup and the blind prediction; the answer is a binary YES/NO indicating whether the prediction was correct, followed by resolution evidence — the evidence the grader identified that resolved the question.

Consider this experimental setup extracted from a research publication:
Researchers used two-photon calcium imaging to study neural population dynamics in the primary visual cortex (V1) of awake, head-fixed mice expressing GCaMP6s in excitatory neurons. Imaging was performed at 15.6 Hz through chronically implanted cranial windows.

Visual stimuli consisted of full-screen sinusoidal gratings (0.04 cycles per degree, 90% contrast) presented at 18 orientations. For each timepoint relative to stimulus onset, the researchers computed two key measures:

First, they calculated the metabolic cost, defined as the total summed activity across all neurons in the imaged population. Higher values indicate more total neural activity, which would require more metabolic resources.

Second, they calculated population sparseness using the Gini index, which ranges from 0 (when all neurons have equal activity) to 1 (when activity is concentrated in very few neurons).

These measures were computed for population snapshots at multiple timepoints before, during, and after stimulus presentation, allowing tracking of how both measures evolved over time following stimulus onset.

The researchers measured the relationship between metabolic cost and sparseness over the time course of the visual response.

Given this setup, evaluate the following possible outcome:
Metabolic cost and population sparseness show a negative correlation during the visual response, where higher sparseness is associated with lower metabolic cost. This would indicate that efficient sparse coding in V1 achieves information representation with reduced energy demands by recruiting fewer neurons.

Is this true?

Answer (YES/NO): YES